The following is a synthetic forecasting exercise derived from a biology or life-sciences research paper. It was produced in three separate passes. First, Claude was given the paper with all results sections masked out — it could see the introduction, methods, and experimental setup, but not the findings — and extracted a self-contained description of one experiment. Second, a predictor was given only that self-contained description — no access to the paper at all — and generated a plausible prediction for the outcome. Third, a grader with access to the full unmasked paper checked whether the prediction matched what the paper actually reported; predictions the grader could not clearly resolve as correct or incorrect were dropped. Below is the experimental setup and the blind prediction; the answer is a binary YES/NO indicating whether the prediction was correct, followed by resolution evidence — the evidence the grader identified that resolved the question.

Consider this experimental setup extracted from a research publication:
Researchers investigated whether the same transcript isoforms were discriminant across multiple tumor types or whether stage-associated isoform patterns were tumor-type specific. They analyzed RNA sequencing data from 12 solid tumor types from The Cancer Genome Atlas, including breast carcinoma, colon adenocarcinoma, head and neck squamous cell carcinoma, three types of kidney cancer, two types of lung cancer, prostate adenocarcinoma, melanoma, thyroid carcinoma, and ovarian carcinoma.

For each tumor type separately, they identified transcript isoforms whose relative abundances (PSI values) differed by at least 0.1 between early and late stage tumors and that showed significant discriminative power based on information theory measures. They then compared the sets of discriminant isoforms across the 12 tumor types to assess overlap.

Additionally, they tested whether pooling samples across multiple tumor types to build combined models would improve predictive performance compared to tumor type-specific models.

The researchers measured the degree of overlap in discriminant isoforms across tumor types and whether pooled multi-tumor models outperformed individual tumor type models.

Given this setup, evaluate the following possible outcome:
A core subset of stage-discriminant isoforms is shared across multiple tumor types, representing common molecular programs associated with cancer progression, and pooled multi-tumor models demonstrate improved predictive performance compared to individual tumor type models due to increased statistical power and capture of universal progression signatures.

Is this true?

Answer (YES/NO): NO